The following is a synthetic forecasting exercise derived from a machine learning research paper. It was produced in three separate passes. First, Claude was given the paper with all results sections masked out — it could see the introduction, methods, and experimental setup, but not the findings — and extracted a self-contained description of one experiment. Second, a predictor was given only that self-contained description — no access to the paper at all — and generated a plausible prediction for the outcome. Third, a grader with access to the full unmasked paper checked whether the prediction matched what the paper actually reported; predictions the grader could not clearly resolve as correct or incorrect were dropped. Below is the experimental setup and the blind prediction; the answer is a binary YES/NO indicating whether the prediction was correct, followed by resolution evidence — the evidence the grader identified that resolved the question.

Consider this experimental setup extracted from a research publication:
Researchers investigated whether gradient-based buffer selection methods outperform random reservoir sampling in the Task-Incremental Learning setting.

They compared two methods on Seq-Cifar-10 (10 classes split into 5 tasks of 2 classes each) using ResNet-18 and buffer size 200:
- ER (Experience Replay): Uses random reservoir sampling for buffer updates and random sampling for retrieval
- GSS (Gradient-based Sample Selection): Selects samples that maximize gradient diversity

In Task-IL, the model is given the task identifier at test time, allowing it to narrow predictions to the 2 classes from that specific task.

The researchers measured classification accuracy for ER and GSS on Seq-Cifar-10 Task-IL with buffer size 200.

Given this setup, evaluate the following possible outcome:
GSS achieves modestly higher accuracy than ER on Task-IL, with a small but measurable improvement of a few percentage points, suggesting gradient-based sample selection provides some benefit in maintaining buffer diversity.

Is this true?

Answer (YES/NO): NO